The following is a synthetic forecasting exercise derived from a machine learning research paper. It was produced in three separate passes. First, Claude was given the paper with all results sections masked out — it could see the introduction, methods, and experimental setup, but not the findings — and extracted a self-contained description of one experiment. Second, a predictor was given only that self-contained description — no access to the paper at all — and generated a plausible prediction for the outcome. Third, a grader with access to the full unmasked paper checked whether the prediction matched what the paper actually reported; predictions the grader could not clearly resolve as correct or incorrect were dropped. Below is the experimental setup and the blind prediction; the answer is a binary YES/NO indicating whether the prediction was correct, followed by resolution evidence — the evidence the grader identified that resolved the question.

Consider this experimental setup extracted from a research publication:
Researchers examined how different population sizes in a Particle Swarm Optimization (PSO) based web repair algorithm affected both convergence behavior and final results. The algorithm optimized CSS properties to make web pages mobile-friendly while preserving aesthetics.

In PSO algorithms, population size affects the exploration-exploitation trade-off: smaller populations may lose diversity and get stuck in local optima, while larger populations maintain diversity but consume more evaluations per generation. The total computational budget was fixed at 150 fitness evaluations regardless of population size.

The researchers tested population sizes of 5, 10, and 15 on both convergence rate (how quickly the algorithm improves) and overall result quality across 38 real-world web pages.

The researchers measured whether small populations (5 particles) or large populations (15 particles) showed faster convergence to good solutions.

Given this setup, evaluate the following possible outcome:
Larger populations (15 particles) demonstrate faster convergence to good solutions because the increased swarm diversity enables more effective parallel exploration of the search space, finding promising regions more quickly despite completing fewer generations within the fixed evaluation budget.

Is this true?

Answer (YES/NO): NO